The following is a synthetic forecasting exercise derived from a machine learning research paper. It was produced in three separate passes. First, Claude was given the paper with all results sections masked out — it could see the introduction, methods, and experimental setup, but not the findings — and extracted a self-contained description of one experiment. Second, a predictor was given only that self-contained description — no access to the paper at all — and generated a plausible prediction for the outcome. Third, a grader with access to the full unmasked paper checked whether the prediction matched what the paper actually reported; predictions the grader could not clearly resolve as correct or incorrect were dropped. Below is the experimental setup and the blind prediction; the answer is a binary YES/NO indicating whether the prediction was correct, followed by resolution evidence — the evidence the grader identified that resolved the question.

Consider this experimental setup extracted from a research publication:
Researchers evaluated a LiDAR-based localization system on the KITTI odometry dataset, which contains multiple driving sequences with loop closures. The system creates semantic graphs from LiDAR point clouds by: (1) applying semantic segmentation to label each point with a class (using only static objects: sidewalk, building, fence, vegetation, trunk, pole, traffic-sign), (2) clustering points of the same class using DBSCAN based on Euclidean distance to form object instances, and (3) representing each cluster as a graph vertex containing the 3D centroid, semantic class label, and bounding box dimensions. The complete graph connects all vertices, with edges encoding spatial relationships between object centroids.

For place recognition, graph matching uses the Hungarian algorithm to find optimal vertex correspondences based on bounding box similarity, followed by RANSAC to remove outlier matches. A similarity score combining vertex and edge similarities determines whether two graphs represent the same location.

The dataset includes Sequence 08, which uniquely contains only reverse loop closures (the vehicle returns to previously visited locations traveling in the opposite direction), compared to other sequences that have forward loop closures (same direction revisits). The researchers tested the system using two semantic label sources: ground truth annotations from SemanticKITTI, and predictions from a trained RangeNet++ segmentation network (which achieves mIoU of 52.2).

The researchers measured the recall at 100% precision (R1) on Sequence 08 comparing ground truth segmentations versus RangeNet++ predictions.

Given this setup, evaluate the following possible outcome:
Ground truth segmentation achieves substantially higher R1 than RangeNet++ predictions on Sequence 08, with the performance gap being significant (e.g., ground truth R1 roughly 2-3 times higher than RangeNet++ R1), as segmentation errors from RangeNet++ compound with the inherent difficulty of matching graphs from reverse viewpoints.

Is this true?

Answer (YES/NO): NO